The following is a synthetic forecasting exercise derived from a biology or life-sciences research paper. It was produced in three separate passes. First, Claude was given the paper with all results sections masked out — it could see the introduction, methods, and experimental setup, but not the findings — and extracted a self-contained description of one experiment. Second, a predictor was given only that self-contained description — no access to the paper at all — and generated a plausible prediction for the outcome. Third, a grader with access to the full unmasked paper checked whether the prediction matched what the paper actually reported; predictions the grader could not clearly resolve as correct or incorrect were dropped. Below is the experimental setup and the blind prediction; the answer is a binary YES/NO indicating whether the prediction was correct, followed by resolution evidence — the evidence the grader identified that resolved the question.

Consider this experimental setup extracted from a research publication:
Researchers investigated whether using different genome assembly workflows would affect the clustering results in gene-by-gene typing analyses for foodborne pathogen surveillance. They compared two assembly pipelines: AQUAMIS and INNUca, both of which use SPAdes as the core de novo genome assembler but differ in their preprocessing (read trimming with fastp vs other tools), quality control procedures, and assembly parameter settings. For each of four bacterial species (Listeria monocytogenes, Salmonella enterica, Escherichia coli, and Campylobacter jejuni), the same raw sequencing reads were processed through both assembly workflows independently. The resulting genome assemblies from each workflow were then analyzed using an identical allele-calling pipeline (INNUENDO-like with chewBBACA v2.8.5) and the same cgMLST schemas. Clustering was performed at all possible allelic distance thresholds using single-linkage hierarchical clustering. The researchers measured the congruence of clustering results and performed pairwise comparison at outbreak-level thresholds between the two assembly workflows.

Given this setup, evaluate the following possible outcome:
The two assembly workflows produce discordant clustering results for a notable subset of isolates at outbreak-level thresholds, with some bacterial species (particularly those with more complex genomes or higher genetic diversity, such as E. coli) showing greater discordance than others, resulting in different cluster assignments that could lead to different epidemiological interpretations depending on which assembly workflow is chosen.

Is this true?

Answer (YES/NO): NO